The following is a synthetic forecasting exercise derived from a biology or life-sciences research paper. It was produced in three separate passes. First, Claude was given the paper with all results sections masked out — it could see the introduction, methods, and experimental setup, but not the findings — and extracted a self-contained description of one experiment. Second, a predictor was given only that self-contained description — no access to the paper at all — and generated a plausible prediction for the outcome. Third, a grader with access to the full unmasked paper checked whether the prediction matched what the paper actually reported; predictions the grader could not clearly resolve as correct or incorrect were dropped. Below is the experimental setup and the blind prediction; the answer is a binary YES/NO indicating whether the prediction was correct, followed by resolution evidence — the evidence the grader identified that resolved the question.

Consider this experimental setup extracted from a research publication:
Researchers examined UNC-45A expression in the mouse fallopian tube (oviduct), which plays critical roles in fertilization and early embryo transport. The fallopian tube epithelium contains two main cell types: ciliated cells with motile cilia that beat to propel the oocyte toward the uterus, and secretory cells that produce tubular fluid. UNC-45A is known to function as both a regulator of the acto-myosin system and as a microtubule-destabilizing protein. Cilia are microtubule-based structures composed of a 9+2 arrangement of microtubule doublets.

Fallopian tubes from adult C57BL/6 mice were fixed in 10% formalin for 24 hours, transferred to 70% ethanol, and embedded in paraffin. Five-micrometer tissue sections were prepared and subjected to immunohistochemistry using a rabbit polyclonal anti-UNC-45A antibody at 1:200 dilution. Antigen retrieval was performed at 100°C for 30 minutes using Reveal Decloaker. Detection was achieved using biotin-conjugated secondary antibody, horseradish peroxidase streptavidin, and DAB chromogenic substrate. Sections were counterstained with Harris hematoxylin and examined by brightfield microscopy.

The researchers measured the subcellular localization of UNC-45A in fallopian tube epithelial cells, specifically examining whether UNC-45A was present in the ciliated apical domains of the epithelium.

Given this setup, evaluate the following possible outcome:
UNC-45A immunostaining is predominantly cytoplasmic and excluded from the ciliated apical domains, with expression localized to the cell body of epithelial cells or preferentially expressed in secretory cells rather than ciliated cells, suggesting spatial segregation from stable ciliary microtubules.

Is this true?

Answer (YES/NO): NO